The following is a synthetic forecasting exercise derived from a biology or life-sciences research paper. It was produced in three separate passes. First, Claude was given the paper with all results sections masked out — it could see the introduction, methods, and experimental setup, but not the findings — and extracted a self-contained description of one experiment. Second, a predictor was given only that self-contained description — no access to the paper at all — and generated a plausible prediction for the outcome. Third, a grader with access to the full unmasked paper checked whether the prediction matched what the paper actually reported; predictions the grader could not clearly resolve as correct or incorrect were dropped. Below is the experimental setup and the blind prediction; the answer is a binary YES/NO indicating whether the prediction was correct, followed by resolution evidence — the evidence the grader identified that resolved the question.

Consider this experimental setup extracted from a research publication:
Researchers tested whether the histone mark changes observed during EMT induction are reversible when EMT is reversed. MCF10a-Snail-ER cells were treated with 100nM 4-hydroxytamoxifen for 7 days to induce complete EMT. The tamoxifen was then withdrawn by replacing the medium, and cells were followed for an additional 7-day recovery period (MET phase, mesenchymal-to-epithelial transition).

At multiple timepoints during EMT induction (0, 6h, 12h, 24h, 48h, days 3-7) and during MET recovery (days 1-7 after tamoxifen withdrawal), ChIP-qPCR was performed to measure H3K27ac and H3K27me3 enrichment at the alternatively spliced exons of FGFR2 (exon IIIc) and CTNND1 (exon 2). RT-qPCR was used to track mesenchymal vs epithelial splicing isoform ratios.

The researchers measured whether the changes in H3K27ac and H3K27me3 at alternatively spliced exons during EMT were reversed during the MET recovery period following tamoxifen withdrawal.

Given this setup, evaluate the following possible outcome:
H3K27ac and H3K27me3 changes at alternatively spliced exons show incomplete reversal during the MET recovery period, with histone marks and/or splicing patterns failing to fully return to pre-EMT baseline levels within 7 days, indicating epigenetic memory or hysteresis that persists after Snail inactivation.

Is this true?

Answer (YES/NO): NO